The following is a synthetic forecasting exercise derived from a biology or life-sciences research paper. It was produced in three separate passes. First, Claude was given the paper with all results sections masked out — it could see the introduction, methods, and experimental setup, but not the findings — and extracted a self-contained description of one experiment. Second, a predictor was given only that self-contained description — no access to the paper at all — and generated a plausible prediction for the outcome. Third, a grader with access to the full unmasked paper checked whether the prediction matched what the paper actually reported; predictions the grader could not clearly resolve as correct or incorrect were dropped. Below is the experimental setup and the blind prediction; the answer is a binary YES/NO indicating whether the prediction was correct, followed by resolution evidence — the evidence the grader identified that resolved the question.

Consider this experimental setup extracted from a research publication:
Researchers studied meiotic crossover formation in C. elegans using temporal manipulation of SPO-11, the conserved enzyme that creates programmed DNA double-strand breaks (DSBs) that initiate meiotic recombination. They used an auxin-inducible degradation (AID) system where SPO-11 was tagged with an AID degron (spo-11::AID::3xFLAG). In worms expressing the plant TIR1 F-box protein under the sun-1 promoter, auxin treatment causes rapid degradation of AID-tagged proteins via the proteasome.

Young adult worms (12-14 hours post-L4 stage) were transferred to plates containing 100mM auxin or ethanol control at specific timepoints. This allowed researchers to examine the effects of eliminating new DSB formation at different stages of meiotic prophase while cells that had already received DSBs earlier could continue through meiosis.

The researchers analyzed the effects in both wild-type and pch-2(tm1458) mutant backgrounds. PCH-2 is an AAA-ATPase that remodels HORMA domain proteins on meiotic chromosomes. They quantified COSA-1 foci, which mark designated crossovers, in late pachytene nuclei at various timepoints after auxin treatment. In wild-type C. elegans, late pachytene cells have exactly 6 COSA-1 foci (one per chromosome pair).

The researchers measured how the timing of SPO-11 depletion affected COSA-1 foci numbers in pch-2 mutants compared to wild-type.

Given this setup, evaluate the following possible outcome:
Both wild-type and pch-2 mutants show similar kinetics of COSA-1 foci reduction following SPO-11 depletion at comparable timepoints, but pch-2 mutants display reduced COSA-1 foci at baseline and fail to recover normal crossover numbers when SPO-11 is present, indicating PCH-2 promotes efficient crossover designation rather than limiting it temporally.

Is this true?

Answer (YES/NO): NO